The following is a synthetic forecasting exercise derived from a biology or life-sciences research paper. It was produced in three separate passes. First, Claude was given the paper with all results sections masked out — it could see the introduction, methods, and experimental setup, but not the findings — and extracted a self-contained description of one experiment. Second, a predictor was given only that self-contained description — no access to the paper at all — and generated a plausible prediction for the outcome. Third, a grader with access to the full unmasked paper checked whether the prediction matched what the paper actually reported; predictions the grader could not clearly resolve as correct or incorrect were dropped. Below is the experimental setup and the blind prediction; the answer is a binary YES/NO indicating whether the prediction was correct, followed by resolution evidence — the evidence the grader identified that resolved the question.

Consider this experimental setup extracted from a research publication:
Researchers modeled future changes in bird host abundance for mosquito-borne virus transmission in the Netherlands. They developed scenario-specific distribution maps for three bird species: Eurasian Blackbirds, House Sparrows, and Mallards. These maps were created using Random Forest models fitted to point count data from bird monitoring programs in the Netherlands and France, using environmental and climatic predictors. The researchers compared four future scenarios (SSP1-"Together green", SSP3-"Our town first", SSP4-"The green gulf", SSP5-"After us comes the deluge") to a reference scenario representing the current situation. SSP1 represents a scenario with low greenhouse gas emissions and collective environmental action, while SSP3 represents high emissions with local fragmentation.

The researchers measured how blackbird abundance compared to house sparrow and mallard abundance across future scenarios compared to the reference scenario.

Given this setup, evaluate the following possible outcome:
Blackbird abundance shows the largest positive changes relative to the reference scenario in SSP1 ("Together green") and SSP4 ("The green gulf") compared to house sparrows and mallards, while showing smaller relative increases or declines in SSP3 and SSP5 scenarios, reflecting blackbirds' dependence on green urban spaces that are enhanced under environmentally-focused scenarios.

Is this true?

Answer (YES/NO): NO